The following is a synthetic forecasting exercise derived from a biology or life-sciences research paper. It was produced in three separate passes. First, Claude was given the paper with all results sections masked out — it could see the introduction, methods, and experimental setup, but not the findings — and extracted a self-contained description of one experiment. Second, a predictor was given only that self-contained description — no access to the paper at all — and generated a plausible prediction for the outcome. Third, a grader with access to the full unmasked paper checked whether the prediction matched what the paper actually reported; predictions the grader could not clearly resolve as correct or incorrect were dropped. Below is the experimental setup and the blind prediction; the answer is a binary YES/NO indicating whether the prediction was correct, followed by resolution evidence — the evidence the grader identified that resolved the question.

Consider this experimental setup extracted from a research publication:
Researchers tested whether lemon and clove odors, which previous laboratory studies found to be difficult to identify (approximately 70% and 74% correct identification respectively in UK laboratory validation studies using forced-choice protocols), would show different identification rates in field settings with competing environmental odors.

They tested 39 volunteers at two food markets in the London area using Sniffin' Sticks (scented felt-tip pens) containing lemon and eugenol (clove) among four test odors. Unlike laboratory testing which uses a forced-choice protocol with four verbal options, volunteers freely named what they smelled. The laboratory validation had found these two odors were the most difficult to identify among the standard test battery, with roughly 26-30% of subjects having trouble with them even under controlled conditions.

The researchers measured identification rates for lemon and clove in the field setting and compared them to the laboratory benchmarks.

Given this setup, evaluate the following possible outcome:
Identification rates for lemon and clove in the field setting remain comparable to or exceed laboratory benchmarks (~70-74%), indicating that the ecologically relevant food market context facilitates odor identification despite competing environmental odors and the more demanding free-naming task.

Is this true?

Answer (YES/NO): NO